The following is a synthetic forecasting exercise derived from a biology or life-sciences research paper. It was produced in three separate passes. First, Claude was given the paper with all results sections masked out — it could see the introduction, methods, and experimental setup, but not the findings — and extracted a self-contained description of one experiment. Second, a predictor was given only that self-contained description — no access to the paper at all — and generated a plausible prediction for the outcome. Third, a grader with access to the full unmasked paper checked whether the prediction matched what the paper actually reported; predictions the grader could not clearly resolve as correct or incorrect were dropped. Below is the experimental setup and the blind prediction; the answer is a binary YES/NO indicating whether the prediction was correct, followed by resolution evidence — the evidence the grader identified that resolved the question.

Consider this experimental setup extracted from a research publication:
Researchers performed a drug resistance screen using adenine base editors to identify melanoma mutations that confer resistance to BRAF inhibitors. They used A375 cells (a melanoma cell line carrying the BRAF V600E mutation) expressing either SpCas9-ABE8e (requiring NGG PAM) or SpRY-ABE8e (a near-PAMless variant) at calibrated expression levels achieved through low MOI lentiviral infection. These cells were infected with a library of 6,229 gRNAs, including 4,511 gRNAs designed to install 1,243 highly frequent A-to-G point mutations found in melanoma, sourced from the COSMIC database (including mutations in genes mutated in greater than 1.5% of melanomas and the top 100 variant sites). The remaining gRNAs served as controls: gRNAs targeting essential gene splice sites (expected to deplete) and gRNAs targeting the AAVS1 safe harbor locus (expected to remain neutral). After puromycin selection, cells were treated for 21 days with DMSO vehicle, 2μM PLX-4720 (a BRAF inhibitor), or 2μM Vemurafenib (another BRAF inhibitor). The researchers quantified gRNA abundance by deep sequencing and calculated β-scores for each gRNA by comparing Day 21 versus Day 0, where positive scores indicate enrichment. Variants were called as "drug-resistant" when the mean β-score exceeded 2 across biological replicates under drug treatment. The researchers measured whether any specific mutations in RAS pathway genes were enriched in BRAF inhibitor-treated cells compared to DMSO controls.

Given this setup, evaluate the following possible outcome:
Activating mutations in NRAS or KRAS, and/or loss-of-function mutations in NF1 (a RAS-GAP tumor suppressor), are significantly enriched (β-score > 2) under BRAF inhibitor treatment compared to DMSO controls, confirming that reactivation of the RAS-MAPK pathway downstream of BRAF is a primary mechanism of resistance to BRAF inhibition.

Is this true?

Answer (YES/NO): YES